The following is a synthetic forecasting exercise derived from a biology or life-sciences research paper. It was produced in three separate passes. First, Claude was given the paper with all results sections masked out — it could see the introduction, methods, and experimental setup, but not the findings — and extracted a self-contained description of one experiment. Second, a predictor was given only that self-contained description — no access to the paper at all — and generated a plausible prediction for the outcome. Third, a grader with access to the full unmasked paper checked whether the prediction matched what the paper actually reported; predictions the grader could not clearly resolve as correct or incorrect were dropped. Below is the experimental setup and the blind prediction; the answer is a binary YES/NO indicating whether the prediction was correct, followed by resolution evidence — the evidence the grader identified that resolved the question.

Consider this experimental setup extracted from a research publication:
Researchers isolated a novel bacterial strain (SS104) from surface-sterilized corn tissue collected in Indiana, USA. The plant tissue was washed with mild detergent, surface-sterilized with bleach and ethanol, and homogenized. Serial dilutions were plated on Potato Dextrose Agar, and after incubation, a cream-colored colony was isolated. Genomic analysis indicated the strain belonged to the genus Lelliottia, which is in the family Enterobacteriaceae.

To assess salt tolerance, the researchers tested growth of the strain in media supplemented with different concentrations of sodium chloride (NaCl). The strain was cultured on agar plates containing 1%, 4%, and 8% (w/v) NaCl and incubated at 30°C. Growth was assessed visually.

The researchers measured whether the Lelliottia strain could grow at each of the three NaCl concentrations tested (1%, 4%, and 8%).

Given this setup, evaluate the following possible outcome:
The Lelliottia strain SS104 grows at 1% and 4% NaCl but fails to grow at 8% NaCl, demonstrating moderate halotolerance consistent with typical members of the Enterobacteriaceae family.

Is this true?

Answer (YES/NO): NO